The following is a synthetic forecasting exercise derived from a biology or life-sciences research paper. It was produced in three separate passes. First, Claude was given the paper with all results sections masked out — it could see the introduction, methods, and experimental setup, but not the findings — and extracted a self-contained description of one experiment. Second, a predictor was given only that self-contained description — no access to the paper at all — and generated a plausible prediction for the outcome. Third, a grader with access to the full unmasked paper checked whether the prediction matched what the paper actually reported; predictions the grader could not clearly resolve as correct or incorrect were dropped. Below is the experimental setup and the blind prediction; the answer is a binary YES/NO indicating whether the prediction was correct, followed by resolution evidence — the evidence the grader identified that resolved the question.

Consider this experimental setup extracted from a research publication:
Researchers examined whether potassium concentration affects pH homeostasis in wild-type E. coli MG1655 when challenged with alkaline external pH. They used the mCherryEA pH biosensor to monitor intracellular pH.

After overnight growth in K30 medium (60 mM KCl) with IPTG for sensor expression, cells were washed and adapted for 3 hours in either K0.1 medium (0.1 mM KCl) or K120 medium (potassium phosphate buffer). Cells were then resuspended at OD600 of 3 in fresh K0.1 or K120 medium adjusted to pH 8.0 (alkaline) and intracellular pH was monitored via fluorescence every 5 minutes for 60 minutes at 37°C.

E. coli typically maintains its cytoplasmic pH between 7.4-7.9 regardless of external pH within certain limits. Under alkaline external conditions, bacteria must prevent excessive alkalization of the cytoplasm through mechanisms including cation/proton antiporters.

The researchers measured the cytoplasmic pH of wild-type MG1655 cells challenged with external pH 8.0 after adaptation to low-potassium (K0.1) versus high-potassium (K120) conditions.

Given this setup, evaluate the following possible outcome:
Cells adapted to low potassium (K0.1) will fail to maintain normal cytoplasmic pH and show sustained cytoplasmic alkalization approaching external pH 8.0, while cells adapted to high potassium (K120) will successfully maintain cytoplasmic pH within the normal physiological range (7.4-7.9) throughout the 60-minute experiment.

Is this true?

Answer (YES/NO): NO